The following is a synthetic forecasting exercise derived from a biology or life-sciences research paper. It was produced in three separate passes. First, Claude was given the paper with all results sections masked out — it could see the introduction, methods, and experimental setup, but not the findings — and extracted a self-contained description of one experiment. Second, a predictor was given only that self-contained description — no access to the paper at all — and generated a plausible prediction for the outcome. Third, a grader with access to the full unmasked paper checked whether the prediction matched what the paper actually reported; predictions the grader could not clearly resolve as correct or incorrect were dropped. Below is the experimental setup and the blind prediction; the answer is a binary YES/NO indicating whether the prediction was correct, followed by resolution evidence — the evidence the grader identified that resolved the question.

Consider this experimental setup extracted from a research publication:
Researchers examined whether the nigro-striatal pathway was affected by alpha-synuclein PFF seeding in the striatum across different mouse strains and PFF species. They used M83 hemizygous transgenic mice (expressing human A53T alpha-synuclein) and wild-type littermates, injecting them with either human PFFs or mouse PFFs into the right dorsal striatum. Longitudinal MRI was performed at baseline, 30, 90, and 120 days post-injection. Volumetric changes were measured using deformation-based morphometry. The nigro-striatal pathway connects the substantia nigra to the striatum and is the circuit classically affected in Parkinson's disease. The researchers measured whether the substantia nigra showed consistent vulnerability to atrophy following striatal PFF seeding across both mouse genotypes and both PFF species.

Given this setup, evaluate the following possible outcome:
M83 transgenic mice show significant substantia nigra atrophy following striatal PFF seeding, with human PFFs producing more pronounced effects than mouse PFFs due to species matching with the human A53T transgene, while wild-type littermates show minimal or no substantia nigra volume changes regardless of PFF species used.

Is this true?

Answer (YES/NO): NO